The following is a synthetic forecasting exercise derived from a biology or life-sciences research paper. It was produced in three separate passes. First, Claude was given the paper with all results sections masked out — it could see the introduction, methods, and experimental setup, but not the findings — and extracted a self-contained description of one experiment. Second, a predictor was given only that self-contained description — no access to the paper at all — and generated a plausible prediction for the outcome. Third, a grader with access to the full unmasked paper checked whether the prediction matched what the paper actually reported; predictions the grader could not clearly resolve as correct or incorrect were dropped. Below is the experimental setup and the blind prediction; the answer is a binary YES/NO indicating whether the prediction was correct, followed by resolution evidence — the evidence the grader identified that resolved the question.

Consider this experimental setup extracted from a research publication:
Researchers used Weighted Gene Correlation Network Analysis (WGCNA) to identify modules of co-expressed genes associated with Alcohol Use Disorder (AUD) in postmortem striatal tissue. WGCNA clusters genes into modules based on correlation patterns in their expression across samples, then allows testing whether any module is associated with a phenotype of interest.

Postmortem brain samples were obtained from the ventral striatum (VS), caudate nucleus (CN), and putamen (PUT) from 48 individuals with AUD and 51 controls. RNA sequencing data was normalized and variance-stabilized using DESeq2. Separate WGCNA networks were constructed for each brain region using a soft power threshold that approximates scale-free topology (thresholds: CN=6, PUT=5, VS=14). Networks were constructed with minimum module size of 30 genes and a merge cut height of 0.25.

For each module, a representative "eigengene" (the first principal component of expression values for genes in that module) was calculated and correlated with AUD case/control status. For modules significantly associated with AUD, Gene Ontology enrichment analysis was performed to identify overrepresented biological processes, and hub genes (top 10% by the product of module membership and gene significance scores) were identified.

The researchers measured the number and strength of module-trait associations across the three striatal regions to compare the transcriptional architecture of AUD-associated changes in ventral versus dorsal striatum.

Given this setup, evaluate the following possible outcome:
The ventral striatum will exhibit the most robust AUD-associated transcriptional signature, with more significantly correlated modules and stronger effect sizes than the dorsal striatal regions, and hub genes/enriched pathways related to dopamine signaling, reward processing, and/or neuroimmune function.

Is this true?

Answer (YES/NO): NO